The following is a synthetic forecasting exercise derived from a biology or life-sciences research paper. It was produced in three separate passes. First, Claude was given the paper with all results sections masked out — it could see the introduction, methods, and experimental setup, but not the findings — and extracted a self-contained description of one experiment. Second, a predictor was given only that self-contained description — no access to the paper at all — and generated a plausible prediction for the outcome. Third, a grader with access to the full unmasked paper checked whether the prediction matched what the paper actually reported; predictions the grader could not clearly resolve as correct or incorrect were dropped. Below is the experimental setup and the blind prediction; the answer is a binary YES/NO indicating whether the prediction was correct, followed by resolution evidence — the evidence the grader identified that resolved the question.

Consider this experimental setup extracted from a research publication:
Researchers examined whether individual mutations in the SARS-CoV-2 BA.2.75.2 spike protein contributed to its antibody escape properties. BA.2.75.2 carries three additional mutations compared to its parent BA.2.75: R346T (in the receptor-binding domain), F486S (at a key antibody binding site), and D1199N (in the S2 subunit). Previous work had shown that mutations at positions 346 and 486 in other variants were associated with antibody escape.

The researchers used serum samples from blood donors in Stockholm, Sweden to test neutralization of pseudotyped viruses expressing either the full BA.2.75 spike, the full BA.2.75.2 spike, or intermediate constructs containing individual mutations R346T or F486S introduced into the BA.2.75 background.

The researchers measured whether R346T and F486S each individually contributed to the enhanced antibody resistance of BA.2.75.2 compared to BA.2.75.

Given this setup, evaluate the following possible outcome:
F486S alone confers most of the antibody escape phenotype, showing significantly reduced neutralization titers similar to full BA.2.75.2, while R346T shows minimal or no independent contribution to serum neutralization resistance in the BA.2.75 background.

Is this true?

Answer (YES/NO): NO